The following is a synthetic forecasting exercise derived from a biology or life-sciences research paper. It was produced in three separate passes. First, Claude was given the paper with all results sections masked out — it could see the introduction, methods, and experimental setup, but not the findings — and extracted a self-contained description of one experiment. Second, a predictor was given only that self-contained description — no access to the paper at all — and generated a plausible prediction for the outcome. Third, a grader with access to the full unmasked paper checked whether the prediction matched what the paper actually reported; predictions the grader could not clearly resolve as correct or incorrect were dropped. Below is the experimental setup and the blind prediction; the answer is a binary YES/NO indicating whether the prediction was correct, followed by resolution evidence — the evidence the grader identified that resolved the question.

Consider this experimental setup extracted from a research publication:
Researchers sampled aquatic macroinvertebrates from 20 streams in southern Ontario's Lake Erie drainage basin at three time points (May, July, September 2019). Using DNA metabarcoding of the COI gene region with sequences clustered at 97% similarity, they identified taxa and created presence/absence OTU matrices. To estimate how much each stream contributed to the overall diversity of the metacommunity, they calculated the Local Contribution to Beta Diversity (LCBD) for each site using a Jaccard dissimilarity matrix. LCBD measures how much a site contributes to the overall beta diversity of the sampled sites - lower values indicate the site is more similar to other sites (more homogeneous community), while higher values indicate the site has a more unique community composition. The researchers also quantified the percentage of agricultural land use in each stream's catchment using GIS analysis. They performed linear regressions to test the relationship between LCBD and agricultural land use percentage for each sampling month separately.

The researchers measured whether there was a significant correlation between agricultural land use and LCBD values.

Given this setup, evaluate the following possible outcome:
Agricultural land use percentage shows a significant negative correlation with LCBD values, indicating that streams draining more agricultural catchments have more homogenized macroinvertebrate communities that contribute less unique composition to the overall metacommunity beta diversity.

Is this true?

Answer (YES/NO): NO